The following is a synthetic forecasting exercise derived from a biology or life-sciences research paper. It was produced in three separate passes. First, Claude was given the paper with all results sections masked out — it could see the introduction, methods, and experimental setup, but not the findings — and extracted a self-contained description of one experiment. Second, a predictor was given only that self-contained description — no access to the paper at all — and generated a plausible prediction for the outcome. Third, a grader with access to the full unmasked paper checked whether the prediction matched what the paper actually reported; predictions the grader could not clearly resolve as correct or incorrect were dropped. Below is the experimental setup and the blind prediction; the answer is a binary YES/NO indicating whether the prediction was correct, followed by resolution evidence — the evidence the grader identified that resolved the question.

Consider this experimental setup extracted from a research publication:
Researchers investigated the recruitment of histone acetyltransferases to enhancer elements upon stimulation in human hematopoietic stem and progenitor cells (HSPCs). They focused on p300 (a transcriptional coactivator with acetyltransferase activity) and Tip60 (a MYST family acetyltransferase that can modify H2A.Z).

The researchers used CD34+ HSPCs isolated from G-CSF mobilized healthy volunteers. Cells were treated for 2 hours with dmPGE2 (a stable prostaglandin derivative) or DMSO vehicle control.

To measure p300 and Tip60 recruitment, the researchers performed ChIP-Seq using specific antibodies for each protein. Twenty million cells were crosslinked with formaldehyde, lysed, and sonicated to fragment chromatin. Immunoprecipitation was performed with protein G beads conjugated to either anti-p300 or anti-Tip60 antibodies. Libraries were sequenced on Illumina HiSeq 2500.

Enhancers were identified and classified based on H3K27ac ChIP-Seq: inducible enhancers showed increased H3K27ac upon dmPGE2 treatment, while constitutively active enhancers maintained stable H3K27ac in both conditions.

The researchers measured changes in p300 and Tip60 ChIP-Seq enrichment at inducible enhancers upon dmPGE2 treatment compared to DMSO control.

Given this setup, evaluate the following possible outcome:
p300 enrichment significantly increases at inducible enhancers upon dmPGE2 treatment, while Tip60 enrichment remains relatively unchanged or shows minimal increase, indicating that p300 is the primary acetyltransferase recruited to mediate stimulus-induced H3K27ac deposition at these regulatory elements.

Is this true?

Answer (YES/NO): NO